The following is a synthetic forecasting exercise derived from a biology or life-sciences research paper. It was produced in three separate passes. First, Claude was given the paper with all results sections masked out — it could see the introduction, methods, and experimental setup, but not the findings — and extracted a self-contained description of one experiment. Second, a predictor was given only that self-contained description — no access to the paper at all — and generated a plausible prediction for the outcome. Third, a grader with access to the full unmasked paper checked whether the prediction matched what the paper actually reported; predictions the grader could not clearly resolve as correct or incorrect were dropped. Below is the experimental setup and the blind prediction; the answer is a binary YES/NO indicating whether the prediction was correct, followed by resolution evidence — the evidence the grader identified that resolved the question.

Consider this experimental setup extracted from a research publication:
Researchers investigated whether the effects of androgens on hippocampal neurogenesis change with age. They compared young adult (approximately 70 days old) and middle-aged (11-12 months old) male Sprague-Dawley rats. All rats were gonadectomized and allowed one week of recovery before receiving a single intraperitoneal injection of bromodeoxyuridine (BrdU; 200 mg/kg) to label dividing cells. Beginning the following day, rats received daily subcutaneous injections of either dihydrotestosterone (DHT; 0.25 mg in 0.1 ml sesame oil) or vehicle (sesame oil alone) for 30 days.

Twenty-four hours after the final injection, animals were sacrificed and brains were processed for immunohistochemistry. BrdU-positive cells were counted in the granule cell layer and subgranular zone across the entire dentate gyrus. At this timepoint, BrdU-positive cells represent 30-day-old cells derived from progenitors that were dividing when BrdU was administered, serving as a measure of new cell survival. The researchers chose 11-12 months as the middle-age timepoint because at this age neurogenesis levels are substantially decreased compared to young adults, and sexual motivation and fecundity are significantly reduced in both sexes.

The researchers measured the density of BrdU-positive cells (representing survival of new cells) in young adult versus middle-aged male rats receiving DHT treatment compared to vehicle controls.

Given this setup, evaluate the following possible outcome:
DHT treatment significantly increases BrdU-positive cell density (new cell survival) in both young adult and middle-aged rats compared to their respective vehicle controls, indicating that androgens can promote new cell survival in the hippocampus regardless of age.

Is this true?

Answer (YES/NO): NO